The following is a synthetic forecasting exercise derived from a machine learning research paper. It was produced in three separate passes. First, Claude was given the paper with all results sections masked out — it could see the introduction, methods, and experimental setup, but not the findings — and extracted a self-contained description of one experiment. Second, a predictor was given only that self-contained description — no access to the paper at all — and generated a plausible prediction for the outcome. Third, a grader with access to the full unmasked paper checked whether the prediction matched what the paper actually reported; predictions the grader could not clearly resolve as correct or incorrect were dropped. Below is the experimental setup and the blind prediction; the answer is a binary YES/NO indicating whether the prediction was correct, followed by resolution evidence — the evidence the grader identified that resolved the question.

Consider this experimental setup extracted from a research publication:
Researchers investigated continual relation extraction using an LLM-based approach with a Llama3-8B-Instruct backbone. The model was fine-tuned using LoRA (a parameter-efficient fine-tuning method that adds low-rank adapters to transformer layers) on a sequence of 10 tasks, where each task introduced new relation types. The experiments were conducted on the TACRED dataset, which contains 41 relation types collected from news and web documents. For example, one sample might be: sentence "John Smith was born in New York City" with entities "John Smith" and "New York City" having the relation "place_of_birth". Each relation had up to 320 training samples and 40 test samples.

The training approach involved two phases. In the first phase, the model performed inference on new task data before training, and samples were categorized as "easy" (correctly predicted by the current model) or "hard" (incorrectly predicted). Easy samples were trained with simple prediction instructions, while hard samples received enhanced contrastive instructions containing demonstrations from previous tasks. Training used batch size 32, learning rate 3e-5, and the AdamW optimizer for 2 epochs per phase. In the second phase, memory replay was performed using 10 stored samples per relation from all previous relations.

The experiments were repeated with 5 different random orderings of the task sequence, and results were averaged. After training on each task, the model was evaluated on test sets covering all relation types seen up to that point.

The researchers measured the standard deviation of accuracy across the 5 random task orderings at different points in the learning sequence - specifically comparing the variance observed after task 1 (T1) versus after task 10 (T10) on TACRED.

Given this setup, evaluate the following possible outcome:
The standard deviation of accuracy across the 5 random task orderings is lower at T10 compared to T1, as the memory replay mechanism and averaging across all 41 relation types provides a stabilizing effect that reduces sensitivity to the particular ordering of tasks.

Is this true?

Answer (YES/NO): NO